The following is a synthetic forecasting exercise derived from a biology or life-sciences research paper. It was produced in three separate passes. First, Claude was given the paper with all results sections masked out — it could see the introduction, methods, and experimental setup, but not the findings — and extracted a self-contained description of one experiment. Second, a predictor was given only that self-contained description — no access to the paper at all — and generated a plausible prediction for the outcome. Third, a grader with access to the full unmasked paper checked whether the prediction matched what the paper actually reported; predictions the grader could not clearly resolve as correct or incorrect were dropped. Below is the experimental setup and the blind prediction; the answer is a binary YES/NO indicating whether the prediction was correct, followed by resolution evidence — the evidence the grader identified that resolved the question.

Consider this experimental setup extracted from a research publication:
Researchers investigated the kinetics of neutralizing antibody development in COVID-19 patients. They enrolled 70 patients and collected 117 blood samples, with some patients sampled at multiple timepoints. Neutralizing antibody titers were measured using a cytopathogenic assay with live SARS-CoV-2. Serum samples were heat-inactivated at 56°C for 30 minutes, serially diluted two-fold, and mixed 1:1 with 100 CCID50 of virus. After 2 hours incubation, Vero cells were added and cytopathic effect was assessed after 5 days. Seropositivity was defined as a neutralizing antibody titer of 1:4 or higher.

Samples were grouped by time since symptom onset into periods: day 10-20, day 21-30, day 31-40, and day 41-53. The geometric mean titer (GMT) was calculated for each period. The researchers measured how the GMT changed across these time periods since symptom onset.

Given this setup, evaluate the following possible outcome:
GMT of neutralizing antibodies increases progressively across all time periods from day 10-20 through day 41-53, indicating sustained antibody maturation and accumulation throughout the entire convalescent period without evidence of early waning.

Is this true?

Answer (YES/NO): NO